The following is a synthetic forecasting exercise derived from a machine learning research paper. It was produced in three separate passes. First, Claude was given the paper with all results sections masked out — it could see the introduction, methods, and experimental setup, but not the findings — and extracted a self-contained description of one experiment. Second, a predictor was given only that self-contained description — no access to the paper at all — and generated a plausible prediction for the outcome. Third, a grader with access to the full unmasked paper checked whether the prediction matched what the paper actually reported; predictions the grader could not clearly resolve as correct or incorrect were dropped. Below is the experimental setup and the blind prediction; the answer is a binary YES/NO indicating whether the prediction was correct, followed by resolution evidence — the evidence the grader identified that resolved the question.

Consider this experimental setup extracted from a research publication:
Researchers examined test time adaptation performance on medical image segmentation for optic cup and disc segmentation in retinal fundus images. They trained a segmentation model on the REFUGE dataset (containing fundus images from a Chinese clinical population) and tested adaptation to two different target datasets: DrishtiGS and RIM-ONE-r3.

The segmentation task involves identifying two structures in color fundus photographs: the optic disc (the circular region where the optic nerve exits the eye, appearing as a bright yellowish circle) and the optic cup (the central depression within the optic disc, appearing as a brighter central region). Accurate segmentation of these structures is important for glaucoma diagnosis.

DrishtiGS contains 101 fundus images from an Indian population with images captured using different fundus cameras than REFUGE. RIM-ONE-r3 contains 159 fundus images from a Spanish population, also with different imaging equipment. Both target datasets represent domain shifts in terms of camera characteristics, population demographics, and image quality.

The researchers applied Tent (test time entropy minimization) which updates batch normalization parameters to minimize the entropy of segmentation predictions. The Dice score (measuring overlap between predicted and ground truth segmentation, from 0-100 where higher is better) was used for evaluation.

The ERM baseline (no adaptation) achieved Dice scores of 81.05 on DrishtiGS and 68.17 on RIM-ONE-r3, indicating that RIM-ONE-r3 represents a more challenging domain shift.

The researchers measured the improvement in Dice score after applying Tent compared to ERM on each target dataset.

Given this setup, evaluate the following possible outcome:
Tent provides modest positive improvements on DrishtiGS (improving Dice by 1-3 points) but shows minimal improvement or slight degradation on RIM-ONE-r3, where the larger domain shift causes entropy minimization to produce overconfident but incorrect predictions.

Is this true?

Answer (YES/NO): NO